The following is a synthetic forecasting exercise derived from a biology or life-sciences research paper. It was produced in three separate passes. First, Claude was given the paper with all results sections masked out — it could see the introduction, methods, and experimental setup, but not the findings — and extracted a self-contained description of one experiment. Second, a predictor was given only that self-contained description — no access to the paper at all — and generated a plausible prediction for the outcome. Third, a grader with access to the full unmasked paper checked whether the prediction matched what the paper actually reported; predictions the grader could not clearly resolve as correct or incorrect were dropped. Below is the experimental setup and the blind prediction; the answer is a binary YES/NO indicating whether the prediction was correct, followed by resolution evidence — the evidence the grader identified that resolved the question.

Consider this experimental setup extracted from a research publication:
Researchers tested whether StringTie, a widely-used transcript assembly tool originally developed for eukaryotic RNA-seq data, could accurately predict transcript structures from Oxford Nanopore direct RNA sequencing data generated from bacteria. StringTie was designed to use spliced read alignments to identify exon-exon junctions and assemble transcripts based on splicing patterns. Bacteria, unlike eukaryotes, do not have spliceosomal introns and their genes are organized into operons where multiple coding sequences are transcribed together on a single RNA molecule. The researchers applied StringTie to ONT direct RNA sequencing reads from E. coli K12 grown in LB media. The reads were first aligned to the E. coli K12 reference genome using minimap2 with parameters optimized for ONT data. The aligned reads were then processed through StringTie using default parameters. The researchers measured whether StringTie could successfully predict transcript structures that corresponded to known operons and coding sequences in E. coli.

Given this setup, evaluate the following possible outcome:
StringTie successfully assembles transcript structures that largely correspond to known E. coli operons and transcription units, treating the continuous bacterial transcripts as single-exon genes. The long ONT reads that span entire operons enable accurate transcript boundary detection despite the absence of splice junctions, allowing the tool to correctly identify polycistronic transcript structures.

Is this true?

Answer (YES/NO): NO